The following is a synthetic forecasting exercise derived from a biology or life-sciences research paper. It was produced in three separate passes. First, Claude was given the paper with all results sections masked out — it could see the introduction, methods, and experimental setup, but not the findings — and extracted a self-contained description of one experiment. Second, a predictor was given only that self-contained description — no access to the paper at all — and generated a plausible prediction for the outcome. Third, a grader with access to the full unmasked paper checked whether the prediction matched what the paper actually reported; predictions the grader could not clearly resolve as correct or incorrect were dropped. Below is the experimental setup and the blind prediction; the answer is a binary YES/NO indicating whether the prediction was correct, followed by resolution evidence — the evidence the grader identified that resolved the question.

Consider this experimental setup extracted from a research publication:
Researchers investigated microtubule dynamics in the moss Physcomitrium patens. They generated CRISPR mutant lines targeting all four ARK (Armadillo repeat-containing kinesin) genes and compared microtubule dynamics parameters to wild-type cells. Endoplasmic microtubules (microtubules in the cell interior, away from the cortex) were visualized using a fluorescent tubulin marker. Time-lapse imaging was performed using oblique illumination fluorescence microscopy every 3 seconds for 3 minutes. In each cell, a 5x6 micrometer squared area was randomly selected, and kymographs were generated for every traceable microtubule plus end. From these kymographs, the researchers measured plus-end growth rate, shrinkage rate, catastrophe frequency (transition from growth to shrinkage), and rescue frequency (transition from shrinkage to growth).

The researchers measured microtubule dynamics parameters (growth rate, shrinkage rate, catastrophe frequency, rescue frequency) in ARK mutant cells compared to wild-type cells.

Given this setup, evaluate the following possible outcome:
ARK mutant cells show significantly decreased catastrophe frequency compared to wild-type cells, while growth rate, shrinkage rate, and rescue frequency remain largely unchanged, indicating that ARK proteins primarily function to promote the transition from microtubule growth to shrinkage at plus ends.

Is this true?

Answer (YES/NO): NO